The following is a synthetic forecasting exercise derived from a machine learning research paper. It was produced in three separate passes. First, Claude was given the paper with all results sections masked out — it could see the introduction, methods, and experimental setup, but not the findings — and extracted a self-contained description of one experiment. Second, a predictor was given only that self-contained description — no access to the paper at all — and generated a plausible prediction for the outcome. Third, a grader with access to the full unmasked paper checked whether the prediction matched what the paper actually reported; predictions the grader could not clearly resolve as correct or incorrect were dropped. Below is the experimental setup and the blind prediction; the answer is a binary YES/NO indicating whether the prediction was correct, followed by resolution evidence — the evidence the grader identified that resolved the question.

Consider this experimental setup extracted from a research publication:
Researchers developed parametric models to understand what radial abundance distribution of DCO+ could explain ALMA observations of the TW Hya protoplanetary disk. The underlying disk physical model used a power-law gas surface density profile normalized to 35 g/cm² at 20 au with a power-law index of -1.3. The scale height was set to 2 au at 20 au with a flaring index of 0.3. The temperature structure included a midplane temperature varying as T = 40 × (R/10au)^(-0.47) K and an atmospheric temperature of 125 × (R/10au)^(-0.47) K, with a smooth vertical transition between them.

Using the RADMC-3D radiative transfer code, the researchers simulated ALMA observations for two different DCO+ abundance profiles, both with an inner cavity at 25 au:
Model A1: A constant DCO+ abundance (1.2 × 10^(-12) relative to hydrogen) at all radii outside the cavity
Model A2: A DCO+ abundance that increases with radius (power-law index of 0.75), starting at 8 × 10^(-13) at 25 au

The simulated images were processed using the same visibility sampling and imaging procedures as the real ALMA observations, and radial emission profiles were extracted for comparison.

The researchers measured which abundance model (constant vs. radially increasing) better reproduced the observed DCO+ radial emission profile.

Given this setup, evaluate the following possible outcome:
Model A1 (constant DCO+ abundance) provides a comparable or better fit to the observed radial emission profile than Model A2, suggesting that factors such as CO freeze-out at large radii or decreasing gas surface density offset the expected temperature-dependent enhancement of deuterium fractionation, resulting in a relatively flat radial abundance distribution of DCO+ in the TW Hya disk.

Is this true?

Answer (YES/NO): NO